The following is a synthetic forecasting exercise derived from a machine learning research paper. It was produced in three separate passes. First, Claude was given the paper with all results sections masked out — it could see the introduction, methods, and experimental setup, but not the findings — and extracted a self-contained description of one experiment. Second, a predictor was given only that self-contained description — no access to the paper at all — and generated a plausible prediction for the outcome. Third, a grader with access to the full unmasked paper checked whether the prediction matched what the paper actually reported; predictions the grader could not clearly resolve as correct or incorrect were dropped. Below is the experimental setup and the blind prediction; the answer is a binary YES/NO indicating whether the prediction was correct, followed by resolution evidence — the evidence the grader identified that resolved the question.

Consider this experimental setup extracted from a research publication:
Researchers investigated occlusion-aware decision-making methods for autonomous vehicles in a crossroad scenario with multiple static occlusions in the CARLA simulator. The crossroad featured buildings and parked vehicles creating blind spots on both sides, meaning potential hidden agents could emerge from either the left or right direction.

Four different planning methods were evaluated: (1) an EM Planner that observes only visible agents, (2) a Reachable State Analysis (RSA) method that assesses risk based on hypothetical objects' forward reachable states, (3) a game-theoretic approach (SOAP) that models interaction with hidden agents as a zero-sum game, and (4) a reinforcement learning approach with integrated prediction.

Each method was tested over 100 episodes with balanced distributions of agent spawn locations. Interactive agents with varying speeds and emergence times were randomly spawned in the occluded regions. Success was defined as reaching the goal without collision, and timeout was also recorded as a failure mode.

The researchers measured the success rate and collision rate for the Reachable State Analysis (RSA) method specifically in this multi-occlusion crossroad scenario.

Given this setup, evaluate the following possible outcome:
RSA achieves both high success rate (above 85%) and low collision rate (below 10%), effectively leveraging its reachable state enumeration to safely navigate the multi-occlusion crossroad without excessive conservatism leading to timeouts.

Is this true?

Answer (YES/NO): NO